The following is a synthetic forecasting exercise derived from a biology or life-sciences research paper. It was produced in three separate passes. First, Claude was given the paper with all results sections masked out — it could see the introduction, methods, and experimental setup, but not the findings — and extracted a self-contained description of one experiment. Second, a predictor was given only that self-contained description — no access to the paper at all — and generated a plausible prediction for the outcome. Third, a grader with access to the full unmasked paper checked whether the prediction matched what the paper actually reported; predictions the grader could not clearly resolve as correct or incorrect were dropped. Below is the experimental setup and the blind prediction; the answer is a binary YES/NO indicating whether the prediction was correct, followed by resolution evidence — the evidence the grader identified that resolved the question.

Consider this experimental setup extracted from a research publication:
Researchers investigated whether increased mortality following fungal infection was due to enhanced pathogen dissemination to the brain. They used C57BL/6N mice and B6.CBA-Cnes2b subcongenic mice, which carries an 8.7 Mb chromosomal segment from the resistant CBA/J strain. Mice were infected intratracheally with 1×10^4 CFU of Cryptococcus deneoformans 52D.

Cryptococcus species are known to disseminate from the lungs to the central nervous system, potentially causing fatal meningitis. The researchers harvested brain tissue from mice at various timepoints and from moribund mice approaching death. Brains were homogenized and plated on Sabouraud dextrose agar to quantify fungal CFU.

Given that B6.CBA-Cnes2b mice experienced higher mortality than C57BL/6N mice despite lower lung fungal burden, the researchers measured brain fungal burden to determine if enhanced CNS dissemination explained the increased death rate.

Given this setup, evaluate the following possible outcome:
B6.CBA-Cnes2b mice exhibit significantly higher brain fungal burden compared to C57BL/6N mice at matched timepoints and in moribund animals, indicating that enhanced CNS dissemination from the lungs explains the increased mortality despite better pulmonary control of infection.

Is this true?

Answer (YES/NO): NO